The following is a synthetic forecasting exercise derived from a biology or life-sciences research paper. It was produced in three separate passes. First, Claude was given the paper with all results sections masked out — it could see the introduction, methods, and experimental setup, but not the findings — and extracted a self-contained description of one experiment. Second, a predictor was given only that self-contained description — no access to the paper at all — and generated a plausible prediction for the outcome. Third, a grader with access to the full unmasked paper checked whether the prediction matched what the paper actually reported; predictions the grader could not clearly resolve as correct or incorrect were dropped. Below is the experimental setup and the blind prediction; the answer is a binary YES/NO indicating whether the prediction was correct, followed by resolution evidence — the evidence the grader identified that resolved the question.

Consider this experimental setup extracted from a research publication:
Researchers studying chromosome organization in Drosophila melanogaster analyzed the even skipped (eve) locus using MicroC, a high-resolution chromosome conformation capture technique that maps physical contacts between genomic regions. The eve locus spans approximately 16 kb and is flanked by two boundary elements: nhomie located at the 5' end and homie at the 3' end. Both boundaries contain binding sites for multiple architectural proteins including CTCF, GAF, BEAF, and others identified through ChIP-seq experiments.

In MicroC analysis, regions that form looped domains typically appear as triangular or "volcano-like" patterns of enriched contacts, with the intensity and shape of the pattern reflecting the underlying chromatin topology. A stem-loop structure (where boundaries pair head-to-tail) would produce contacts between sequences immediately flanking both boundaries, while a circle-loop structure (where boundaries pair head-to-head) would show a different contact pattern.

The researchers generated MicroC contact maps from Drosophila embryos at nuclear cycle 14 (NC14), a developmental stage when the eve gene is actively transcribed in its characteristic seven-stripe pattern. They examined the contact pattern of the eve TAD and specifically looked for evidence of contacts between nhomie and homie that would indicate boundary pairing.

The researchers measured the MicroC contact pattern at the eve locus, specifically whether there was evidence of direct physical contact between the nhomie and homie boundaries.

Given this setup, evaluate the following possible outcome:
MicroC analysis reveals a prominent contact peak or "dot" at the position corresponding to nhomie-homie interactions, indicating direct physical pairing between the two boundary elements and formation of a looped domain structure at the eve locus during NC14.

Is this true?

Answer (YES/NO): YES